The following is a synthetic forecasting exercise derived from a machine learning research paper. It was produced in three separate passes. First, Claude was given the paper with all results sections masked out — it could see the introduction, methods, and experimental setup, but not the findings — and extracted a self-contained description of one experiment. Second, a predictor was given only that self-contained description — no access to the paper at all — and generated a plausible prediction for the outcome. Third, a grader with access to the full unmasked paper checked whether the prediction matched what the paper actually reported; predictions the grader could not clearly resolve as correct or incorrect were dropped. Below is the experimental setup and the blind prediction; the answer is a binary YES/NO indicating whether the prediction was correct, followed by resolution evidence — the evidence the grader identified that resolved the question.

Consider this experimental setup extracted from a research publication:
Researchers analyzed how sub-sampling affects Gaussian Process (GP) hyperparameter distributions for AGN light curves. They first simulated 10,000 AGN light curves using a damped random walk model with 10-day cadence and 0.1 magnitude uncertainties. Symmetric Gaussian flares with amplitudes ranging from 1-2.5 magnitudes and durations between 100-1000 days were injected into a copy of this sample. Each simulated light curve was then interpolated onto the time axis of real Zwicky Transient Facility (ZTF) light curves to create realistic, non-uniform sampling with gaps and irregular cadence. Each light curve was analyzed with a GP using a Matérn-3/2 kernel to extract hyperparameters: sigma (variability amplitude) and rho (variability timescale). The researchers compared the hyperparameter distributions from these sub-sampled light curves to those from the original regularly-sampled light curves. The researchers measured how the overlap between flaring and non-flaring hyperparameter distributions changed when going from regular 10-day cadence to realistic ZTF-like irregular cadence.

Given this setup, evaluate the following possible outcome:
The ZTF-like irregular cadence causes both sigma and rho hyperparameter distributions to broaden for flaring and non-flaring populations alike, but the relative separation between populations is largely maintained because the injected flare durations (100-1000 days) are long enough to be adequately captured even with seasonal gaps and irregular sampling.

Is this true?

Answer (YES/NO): NO